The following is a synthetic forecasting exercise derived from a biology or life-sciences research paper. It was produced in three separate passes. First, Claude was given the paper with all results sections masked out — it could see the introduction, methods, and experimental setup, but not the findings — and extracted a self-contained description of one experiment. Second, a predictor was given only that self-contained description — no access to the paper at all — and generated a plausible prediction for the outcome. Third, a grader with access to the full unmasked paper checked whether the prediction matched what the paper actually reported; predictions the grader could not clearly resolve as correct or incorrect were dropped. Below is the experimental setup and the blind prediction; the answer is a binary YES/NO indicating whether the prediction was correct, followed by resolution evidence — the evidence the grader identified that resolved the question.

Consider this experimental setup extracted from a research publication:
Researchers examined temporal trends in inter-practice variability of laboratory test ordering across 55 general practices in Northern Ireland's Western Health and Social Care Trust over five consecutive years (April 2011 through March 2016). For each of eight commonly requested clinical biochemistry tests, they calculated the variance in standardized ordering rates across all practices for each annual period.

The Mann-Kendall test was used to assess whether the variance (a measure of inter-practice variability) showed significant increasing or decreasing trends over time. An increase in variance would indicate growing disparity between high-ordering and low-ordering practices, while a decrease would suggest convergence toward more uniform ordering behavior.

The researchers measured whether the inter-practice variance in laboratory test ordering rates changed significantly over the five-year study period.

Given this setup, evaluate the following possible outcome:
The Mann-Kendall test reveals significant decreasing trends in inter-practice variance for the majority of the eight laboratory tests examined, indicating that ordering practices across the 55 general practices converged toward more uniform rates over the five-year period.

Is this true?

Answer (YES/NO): NO